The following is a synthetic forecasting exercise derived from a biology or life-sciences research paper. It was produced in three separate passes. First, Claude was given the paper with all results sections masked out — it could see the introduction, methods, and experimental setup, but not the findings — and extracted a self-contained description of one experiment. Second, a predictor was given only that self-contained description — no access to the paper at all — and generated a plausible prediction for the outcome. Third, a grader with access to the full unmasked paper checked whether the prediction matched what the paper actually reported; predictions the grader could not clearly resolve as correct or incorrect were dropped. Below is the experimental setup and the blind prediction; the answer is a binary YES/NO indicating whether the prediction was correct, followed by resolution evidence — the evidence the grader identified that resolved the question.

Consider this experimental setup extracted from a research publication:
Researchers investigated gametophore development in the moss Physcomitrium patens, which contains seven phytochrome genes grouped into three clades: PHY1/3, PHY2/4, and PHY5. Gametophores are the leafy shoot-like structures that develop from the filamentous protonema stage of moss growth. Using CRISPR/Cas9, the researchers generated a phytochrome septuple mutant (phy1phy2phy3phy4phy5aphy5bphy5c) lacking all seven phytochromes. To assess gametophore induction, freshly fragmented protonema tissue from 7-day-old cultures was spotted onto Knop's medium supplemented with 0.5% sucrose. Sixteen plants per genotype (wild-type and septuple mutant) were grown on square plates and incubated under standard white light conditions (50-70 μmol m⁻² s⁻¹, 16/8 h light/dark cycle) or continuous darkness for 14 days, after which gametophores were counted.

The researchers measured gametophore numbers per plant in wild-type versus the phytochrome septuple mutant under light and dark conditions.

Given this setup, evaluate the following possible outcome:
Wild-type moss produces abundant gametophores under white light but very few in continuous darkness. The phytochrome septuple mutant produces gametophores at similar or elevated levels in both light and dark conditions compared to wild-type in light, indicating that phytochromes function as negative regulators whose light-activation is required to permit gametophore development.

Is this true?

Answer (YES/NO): NO